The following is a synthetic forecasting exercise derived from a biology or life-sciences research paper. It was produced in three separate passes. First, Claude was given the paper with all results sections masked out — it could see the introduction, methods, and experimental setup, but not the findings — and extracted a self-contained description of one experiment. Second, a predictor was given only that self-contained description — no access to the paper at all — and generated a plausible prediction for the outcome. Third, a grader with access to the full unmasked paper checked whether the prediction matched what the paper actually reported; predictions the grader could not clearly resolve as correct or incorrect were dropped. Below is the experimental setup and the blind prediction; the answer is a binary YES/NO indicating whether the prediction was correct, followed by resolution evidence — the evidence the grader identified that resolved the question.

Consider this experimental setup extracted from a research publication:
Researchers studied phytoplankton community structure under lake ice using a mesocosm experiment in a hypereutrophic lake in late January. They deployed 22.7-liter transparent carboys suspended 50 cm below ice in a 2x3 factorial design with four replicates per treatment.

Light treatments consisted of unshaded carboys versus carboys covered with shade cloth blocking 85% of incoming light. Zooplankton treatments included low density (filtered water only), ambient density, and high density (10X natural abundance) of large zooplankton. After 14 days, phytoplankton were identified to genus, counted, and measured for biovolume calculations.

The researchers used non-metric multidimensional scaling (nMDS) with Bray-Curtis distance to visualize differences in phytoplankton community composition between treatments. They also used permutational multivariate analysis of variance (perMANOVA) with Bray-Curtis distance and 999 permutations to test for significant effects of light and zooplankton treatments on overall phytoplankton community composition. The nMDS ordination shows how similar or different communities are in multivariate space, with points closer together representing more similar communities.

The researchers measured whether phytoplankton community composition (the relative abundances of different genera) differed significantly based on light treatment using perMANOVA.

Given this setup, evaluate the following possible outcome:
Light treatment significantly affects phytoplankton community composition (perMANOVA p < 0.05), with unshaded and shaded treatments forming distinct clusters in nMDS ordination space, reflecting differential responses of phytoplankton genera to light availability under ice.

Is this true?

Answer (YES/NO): YES